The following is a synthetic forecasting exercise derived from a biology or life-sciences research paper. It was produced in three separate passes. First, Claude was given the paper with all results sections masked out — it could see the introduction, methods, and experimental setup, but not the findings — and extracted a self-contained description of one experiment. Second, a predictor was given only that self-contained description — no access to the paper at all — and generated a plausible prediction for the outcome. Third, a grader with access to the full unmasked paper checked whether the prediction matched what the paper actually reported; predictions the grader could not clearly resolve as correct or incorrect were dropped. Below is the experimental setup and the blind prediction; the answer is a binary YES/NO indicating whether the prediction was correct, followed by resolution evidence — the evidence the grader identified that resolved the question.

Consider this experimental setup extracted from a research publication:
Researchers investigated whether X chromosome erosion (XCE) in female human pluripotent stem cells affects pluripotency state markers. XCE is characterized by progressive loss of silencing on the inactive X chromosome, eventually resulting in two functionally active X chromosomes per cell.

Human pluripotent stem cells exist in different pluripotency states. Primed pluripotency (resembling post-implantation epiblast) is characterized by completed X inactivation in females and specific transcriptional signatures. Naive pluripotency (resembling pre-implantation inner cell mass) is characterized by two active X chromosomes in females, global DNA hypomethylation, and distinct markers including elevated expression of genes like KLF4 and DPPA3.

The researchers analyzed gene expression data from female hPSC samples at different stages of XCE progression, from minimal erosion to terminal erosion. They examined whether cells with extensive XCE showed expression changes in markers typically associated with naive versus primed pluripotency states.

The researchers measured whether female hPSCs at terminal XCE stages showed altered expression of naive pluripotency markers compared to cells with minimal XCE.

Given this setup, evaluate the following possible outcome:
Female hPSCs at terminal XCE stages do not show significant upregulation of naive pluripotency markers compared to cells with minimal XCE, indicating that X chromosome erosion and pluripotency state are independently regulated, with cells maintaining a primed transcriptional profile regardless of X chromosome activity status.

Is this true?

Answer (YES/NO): NO